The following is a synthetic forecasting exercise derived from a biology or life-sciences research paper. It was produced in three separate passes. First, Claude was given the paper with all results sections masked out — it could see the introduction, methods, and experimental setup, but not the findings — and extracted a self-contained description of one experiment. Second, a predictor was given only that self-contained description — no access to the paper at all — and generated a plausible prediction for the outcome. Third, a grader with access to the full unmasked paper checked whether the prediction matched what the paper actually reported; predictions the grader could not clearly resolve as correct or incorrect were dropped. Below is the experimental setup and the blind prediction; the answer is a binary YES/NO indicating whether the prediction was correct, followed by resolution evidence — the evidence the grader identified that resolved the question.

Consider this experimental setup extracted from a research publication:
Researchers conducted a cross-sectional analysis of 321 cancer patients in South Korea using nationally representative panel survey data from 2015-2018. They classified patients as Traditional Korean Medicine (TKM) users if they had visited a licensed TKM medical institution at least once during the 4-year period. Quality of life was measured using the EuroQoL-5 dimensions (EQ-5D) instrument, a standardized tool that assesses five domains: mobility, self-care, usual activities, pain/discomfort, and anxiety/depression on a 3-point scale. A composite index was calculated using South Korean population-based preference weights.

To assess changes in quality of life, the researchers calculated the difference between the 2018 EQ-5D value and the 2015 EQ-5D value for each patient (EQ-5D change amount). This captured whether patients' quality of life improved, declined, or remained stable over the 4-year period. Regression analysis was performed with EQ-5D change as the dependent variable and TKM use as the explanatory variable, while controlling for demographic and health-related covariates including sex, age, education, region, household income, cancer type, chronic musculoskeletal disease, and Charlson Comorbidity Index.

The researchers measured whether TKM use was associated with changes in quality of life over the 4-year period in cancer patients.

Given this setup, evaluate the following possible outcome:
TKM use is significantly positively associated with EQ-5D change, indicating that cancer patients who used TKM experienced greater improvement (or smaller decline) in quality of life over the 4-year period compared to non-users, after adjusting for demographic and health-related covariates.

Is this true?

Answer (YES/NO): YES